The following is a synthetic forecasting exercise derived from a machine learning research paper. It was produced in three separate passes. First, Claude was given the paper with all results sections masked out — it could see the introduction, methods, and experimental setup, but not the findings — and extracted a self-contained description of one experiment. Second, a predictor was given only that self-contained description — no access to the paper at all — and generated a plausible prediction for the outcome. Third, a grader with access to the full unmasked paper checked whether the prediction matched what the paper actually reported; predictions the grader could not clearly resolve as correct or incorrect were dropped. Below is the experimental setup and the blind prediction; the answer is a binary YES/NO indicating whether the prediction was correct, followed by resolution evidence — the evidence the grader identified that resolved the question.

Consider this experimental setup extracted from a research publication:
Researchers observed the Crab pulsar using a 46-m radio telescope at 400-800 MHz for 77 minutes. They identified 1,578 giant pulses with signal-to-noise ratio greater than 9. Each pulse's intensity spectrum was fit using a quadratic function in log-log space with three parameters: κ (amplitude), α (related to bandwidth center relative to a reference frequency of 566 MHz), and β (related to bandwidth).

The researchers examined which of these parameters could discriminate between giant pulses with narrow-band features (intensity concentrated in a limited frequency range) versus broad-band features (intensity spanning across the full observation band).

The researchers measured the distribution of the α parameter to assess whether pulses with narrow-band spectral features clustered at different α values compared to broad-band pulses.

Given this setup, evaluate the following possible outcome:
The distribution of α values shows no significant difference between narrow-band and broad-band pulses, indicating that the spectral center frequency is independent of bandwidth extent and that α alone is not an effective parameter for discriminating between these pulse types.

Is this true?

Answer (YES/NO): YES